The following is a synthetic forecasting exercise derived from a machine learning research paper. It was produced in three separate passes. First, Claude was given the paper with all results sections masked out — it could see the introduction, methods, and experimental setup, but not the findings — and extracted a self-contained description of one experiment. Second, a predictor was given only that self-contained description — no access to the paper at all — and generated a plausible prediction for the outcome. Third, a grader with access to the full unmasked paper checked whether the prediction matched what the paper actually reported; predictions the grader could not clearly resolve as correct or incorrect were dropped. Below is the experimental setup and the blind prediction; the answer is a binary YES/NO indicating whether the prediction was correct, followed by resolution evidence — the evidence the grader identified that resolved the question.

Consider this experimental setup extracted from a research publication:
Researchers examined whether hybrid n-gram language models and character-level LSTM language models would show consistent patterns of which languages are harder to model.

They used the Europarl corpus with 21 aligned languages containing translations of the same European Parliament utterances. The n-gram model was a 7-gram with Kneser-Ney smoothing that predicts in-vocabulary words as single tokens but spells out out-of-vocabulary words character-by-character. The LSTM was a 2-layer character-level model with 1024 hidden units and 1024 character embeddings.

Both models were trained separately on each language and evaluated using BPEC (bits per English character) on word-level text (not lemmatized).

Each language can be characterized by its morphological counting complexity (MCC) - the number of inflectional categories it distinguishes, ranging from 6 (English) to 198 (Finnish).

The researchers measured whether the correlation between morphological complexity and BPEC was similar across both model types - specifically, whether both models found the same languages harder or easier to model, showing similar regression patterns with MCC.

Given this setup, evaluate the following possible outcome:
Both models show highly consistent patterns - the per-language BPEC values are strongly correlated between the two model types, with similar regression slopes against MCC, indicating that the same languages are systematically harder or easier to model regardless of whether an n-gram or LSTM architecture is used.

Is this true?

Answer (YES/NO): YES